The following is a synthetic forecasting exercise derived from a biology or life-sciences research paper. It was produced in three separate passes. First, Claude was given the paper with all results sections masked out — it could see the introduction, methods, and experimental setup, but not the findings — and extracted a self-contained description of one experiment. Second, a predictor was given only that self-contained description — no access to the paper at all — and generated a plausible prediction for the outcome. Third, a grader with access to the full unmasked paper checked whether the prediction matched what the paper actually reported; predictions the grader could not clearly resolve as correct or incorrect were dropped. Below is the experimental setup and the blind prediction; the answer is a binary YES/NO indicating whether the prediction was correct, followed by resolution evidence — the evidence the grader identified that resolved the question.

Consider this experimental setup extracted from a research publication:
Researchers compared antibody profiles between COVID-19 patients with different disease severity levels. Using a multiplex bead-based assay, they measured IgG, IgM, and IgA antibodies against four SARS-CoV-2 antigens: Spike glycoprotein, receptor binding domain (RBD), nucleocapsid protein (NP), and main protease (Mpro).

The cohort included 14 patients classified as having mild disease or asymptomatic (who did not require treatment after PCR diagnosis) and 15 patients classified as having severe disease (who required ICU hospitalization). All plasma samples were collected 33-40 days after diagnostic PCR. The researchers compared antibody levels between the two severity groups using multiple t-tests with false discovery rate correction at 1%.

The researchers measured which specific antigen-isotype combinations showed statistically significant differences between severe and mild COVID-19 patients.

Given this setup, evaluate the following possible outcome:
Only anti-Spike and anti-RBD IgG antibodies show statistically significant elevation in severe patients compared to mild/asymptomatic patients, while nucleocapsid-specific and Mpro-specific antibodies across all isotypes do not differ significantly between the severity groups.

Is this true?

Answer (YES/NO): NO